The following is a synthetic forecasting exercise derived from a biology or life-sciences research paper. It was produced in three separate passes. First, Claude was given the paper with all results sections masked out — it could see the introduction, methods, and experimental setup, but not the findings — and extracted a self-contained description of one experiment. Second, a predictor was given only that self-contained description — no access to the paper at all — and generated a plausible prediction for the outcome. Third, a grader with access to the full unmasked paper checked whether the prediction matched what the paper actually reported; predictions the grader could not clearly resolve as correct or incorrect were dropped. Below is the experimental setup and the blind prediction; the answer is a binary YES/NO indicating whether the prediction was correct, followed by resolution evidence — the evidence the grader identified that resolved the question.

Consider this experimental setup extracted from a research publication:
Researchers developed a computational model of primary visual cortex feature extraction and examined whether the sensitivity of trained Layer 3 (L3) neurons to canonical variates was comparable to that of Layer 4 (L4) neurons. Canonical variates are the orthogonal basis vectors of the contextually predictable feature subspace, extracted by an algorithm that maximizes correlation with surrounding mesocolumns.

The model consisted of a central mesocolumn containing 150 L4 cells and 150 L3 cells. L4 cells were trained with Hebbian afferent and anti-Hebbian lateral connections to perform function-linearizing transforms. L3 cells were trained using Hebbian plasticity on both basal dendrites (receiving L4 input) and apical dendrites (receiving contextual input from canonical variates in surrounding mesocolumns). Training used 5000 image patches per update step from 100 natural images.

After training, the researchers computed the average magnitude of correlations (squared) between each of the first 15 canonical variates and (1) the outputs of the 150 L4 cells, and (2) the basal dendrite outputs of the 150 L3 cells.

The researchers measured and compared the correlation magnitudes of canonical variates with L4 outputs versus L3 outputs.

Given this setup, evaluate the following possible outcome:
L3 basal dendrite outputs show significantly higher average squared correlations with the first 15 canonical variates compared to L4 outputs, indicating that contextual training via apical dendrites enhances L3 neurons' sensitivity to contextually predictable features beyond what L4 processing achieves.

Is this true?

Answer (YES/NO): YES